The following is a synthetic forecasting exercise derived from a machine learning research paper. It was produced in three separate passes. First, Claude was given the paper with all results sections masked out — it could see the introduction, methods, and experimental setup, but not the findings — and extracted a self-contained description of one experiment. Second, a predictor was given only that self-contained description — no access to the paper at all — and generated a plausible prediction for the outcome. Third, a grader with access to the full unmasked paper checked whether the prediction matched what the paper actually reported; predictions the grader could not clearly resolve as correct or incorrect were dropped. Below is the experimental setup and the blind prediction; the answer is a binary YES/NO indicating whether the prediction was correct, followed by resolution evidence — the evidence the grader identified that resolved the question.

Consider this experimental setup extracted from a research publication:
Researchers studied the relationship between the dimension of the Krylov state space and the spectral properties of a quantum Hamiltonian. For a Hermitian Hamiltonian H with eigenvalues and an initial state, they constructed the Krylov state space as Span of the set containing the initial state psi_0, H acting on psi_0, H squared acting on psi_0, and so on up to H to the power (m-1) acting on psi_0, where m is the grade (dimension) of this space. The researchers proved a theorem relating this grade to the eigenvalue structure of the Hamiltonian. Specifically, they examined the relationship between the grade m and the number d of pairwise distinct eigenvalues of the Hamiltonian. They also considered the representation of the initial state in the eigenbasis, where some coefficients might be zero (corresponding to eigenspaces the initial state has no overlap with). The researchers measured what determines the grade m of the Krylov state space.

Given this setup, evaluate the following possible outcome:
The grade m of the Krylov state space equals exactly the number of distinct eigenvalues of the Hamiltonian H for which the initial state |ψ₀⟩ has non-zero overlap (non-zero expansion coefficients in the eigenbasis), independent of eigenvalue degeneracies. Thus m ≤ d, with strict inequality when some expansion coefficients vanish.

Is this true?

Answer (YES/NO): YES